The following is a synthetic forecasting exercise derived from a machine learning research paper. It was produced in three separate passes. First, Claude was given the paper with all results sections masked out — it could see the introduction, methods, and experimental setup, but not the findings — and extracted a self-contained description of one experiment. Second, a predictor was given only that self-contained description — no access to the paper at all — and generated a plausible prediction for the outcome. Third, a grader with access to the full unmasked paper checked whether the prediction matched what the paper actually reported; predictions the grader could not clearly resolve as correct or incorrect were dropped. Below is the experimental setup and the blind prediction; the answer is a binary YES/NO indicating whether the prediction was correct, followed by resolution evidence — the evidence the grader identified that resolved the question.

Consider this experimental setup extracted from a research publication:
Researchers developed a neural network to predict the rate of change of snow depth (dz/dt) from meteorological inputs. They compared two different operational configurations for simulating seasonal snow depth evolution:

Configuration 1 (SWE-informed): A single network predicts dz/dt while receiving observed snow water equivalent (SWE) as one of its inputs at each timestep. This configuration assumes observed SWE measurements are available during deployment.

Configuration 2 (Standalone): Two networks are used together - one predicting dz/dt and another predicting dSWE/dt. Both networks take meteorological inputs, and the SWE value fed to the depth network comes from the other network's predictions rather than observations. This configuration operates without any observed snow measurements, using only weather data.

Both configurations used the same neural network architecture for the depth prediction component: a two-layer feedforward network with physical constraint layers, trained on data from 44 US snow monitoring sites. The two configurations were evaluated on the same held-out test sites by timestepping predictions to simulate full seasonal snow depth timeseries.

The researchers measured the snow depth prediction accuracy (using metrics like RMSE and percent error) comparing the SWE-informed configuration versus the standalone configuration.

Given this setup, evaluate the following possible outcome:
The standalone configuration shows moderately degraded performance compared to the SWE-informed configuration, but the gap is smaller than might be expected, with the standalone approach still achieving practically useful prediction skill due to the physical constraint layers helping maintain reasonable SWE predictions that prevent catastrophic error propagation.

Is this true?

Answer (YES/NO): NO